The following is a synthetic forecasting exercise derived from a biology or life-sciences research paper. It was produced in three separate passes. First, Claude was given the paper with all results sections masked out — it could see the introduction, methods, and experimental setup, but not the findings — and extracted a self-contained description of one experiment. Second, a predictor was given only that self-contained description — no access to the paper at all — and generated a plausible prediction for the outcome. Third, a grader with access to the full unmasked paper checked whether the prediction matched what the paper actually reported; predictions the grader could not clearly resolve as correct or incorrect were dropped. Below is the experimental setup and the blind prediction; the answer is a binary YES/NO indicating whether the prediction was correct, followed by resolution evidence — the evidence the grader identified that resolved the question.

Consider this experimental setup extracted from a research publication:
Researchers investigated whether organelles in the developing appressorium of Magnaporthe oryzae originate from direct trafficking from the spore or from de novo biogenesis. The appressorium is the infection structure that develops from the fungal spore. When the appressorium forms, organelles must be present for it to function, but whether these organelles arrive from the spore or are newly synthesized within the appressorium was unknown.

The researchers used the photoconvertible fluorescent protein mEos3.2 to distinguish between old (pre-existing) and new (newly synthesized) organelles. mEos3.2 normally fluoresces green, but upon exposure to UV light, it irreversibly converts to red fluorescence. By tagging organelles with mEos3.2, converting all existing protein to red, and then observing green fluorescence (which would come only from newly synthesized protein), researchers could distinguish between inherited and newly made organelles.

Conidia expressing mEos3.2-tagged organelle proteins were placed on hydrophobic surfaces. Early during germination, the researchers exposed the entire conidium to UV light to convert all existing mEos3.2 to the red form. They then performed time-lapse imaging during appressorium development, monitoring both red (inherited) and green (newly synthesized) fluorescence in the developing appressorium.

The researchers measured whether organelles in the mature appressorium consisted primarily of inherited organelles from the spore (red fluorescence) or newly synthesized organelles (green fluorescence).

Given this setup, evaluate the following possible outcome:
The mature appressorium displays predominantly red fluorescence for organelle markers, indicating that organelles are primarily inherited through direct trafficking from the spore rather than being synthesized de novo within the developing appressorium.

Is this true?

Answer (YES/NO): NO